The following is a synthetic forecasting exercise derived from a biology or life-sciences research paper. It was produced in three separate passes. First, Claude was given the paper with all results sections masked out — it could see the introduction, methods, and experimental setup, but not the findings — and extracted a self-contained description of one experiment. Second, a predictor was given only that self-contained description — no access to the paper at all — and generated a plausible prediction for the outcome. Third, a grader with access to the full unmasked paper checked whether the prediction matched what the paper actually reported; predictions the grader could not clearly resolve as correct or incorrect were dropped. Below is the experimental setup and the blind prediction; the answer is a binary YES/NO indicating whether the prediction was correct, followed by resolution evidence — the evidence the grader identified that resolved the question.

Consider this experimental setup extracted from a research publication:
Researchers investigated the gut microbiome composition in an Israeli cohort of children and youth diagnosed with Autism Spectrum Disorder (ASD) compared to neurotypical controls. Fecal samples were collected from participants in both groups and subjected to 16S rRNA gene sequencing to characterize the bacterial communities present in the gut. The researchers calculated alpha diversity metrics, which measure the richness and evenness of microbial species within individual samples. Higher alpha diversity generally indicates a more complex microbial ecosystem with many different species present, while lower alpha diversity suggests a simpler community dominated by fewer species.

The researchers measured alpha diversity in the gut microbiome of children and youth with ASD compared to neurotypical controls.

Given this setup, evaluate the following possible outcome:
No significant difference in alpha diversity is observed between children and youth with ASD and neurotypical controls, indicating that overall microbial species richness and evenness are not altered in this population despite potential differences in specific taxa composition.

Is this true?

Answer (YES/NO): NO